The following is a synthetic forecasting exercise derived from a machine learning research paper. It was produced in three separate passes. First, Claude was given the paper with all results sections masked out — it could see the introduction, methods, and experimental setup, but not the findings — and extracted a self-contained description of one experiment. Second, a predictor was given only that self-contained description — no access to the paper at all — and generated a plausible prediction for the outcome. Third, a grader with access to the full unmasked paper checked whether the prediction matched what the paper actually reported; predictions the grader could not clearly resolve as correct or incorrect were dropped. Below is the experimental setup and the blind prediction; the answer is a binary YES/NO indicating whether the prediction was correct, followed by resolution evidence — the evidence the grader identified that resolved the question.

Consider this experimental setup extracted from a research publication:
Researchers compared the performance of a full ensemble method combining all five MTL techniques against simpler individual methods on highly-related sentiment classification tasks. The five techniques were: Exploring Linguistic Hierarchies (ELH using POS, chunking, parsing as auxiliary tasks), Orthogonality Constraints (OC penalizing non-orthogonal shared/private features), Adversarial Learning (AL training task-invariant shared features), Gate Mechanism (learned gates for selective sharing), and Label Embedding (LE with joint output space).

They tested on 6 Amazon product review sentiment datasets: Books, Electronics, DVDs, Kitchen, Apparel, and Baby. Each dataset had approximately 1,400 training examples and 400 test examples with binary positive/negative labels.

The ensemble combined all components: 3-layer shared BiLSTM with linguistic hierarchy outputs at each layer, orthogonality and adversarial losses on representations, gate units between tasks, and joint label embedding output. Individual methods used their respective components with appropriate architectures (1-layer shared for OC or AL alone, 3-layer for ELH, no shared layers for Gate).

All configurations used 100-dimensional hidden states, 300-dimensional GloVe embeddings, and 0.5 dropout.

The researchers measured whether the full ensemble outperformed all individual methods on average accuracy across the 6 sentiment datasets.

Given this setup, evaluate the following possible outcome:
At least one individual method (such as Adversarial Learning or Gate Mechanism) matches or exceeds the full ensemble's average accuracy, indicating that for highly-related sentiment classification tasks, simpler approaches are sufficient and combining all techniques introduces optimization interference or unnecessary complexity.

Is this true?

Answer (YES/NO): NO